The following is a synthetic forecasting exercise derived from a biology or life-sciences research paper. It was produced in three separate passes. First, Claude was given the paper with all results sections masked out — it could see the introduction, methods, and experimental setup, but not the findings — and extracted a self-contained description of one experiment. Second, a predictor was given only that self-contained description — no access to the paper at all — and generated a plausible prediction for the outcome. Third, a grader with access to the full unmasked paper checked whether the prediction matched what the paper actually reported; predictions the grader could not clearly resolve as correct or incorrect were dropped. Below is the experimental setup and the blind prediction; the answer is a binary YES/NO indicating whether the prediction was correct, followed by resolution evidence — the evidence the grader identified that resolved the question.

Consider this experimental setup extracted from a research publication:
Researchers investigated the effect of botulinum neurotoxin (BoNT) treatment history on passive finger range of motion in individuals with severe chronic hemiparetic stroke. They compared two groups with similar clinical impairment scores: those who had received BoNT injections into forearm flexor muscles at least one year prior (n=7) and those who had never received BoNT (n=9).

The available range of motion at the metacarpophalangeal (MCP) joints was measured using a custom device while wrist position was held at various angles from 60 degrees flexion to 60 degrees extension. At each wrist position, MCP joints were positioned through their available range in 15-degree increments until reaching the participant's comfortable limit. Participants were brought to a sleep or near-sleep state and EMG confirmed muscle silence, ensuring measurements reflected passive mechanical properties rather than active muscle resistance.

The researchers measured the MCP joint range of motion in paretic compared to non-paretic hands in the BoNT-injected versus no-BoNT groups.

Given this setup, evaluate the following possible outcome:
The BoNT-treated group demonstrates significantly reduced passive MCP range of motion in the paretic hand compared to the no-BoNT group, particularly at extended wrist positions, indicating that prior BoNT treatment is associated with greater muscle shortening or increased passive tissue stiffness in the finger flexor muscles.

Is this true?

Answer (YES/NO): YES